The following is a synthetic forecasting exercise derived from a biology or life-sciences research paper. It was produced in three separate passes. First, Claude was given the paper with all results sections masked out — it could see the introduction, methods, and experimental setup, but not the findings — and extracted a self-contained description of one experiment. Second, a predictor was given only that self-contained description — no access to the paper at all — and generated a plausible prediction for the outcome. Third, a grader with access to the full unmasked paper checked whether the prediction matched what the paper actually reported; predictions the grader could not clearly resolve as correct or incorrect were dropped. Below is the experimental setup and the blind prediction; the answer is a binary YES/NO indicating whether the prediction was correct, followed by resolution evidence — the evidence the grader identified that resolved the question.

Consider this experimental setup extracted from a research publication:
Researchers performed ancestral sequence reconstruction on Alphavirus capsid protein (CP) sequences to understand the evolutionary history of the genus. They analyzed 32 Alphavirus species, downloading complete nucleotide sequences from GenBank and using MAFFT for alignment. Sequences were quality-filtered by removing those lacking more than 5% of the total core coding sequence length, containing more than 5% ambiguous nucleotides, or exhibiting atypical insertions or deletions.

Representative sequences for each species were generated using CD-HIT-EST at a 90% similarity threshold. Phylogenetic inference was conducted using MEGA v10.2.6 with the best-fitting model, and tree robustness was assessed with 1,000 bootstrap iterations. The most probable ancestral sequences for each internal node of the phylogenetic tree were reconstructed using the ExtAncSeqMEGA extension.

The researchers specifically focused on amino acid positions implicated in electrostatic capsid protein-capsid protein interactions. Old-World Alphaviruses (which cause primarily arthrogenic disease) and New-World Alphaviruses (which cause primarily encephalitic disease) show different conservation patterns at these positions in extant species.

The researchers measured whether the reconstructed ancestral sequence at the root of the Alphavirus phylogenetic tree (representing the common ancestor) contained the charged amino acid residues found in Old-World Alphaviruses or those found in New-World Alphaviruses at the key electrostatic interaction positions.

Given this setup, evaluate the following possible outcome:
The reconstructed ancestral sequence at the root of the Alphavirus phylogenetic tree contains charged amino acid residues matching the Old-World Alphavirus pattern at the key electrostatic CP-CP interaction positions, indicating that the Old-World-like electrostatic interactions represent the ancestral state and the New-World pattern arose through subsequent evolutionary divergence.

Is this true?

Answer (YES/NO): YES